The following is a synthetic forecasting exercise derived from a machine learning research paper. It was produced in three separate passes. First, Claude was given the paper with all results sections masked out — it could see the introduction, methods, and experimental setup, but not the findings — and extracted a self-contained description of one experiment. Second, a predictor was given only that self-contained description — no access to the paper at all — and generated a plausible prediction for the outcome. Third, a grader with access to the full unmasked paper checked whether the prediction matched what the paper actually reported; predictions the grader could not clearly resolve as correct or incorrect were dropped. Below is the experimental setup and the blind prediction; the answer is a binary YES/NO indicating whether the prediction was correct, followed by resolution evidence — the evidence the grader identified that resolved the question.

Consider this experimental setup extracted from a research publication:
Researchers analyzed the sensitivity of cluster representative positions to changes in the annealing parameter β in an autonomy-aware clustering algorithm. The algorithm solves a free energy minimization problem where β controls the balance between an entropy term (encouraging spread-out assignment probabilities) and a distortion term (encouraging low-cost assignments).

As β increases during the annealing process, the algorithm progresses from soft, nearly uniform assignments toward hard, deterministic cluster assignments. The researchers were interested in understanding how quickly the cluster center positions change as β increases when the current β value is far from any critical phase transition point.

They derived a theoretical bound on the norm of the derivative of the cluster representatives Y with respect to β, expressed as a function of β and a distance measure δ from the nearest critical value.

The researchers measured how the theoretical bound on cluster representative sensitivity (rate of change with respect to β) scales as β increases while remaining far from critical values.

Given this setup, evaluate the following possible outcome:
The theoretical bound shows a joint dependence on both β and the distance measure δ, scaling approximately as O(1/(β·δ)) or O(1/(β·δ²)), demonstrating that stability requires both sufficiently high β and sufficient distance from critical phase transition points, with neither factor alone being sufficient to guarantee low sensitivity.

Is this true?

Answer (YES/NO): YES